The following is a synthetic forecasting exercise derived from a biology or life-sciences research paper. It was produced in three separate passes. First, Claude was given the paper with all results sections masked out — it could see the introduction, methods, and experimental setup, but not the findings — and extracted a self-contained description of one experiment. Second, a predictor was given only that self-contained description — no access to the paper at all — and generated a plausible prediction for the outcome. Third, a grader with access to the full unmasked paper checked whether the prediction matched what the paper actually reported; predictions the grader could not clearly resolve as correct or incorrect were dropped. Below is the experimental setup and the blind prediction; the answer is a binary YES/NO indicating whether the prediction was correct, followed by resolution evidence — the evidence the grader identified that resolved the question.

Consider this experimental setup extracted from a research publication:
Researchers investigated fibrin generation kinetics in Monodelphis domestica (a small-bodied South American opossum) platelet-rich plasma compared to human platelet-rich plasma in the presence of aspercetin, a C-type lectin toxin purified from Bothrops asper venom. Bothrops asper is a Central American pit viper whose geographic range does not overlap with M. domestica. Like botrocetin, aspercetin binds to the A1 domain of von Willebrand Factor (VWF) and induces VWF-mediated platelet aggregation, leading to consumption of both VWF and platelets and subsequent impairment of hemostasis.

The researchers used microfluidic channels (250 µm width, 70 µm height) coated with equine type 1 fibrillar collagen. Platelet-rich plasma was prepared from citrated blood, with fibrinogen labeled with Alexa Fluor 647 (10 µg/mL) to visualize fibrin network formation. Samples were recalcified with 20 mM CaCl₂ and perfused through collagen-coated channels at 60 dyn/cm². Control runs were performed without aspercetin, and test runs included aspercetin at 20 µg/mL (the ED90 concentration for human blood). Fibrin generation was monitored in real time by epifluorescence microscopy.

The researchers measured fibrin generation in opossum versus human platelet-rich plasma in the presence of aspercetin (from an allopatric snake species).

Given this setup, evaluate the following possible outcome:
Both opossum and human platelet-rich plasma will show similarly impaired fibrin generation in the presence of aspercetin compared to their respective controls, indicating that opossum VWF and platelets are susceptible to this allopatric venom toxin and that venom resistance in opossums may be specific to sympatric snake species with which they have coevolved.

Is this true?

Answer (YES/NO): NO